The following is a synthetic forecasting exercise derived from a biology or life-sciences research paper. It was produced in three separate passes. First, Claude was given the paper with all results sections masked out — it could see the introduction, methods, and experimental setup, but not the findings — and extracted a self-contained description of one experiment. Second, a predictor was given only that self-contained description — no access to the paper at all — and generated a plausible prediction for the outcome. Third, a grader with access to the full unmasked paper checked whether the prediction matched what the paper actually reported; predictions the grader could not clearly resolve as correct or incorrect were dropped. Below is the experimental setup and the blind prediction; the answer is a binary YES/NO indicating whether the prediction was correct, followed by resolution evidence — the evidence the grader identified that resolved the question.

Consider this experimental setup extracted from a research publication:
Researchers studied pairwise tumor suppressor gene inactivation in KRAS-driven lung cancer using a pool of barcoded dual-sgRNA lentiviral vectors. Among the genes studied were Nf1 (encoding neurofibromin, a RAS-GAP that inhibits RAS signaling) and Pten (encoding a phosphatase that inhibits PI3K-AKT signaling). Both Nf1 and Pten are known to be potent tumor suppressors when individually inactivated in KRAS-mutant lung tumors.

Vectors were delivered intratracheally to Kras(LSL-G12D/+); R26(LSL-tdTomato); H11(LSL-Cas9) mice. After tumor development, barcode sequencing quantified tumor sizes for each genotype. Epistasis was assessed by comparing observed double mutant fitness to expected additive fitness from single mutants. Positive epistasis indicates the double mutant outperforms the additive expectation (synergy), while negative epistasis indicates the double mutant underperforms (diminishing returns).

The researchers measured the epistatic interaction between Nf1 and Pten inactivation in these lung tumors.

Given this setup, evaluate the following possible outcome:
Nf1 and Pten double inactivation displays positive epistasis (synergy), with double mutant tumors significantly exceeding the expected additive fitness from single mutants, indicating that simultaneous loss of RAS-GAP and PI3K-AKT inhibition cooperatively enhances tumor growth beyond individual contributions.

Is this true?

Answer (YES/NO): NO